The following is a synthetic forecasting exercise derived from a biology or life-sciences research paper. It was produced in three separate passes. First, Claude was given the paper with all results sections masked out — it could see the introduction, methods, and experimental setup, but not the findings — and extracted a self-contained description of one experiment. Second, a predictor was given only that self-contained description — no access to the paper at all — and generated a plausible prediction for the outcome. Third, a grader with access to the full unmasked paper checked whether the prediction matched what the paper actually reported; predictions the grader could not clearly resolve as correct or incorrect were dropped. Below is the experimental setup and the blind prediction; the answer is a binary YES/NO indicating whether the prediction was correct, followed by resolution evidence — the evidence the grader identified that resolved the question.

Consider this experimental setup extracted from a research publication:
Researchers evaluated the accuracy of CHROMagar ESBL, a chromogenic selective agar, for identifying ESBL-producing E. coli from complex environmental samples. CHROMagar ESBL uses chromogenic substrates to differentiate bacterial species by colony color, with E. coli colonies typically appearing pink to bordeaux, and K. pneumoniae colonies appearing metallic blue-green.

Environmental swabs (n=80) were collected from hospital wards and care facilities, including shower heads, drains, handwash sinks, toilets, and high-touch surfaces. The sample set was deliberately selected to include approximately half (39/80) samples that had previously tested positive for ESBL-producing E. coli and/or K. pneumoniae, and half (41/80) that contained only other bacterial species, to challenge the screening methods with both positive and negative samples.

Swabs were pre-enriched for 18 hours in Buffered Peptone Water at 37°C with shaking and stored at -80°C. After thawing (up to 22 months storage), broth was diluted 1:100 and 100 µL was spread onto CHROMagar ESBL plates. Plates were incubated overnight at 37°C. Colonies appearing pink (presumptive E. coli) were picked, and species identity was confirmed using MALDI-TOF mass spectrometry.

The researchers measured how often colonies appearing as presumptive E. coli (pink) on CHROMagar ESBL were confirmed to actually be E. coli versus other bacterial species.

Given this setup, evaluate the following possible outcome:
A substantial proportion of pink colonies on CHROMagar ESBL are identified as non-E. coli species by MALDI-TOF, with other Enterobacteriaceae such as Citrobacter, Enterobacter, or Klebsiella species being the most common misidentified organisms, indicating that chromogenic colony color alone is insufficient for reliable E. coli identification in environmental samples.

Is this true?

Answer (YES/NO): NO